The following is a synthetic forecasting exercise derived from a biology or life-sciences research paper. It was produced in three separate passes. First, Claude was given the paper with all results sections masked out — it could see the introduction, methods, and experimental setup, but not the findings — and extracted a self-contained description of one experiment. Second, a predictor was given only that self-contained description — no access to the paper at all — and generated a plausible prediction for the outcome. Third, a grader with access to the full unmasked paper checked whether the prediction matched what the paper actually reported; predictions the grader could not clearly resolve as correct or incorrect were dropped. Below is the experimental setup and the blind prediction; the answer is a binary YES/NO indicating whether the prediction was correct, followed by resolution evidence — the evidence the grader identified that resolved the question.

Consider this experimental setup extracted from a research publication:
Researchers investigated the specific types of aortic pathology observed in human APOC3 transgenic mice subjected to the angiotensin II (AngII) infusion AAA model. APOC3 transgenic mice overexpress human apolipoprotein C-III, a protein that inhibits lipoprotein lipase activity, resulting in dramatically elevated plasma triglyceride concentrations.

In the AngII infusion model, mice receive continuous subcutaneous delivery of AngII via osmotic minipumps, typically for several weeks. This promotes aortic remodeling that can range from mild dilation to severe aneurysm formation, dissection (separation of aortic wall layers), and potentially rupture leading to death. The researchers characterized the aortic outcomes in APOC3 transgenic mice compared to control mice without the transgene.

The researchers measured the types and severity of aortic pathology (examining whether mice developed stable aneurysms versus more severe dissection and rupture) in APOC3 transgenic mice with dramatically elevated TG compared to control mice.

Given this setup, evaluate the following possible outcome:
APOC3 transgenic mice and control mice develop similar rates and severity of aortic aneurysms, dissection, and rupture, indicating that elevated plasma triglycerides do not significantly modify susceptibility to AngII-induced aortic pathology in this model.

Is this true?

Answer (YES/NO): NO